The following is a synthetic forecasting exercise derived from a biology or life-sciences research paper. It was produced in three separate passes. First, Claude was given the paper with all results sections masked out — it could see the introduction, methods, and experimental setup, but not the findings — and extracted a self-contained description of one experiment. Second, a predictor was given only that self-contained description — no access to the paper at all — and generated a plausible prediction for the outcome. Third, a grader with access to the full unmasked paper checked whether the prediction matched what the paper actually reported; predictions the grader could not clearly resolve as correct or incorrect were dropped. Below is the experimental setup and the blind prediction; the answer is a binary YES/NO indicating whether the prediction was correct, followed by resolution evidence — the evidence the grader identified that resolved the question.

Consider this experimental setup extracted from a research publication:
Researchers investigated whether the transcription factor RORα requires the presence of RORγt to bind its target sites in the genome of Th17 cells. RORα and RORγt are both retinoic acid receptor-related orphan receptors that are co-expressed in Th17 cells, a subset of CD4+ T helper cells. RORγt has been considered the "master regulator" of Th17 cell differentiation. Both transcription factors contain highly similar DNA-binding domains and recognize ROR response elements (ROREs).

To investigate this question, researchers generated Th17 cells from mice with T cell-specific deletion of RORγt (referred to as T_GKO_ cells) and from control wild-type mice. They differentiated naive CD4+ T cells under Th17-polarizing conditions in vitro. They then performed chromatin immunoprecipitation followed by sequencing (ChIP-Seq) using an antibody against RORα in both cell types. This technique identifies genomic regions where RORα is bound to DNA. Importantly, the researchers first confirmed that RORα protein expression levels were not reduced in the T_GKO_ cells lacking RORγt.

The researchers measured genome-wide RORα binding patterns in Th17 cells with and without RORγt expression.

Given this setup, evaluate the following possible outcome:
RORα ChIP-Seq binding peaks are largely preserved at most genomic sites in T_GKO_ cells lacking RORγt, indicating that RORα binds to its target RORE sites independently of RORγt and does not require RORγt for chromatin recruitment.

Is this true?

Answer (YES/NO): NO